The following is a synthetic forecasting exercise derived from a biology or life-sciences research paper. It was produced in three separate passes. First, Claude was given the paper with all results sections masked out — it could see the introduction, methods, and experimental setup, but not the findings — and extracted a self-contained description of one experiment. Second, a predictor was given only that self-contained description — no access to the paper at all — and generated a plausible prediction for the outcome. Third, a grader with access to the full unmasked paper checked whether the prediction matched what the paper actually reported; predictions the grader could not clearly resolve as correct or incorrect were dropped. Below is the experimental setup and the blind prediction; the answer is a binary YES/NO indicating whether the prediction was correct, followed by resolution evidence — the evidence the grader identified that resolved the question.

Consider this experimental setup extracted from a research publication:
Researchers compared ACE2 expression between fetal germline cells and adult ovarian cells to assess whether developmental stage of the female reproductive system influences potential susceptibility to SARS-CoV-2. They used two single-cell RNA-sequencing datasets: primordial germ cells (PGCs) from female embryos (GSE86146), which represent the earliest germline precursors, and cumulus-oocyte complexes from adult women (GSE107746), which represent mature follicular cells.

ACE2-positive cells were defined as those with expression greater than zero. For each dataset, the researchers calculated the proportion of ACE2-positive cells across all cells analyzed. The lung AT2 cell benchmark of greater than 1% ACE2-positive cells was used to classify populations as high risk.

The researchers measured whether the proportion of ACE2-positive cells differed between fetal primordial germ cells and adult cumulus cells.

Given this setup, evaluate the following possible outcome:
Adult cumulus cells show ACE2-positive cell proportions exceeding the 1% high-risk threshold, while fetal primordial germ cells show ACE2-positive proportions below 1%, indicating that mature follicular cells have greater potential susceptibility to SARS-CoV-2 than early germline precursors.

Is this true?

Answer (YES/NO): NO